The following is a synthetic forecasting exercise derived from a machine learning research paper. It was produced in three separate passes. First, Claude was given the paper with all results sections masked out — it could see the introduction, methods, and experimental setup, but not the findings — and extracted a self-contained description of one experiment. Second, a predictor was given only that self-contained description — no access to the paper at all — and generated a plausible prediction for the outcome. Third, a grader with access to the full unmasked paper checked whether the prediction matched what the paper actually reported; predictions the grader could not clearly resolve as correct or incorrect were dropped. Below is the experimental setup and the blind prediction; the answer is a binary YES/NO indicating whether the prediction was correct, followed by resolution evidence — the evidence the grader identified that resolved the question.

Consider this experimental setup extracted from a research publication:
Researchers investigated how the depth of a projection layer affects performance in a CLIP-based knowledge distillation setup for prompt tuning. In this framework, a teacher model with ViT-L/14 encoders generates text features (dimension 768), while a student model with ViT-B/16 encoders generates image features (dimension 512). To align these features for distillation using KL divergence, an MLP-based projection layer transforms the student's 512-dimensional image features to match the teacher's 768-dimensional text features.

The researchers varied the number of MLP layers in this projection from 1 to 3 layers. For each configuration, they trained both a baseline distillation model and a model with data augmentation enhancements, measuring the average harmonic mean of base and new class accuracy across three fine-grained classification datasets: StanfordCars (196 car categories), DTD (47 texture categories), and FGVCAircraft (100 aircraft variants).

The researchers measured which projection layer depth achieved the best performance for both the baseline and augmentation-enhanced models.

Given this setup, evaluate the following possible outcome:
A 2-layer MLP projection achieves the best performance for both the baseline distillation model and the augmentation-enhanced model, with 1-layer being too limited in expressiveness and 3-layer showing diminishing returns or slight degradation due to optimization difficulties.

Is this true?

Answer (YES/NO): YES